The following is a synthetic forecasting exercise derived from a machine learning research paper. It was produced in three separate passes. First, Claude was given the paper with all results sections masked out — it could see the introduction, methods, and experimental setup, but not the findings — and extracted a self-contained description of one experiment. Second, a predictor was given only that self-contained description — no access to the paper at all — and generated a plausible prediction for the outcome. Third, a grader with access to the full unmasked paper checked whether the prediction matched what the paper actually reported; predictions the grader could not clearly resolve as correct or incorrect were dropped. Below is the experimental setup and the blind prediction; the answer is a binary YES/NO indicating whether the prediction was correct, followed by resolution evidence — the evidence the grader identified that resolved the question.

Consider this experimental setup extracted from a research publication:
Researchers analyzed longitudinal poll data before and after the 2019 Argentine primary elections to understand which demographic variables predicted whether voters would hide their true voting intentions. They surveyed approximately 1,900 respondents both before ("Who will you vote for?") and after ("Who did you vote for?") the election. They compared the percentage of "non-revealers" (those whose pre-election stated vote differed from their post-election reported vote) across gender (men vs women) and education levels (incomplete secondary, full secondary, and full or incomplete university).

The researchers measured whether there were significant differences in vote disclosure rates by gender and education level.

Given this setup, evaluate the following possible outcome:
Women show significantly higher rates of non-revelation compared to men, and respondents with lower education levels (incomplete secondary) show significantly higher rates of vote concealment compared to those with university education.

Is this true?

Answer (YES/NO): NO